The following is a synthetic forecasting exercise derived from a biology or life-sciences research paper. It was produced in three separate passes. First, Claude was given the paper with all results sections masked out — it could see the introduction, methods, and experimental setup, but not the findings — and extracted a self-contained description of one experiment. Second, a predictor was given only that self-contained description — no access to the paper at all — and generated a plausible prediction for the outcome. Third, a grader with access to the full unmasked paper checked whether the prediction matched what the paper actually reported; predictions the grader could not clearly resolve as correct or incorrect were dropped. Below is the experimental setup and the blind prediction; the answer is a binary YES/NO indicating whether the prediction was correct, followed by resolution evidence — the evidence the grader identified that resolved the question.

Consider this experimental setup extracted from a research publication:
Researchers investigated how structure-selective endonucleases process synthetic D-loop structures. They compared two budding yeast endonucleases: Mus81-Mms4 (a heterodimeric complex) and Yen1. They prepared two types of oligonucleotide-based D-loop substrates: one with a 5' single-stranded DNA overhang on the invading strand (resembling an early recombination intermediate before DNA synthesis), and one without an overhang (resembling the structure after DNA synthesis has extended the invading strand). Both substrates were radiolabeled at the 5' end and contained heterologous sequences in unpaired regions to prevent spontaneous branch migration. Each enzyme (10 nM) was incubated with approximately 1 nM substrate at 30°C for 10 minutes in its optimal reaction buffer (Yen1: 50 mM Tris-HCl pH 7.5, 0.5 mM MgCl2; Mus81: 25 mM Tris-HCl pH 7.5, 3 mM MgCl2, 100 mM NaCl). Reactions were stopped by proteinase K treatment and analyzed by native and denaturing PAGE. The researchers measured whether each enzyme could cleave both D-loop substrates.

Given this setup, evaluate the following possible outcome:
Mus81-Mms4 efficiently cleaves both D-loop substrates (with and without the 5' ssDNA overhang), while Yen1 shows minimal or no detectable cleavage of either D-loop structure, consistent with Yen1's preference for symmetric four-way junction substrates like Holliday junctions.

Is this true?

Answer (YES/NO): NO